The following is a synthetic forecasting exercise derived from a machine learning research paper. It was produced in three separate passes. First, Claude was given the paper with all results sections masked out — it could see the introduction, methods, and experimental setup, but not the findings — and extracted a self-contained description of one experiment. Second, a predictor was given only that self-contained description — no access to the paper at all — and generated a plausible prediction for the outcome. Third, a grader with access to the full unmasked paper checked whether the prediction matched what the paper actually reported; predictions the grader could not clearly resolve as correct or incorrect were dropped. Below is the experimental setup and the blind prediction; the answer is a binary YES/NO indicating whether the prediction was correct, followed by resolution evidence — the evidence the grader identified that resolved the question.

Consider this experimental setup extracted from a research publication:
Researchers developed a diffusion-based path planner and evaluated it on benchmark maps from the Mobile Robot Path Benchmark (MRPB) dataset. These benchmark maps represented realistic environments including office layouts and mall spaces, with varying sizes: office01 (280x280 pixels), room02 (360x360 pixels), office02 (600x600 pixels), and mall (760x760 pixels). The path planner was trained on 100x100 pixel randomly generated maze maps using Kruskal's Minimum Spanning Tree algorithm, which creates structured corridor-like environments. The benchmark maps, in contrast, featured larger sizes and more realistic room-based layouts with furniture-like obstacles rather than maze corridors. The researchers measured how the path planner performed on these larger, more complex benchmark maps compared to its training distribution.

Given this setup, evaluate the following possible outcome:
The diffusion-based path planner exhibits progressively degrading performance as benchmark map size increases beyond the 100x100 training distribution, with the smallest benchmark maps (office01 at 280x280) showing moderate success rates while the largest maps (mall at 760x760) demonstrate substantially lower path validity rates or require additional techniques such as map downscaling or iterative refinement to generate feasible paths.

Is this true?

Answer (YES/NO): NO